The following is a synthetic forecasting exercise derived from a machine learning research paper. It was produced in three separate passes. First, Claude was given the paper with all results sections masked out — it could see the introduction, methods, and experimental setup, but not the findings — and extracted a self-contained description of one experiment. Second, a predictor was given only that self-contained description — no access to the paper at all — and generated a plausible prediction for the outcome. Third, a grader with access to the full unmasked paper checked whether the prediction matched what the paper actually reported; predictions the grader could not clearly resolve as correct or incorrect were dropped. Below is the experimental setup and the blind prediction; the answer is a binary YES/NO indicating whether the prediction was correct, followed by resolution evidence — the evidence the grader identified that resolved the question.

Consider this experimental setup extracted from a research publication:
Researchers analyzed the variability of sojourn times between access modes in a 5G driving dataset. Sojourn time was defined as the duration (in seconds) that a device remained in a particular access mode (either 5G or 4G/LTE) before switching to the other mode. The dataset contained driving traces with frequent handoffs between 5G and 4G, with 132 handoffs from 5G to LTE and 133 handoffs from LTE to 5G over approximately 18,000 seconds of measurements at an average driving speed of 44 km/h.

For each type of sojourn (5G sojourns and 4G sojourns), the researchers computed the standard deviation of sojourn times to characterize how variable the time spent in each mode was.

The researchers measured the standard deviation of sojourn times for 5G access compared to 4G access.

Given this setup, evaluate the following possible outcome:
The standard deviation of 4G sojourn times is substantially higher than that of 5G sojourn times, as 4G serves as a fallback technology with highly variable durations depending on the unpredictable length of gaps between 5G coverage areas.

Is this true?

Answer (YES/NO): NO